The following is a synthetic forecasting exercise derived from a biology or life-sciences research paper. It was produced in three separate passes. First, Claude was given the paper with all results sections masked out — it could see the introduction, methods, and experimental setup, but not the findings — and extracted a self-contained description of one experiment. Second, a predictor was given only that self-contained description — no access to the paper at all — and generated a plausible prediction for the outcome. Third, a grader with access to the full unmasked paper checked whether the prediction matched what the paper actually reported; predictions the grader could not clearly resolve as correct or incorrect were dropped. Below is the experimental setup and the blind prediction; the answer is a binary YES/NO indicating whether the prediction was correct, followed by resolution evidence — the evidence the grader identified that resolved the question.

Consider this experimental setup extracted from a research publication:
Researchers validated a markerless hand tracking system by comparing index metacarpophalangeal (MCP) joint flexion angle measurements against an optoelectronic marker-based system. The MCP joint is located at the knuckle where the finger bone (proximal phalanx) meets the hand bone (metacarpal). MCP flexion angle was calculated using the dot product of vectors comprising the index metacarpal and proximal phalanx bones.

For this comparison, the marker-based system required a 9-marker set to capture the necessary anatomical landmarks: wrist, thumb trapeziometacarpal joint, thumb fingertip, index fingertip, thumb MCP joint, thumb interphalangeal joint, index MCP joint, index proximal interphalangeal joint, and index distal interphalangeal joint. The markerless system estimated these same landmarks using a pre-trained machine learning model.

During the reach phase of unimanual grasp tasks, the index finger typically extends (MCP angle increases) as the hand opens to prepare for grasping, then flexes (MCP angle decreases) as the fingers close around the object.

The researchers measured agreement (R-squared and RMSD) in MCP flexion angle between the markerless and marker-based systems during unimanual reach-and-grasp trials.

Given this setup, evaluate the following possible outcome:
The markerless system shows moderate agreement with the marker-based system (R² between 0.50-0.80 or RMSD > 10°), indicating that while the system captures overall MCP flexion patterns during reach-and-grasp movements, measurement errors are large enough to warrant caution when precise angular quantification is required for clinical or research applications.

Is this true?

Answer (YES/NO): NO